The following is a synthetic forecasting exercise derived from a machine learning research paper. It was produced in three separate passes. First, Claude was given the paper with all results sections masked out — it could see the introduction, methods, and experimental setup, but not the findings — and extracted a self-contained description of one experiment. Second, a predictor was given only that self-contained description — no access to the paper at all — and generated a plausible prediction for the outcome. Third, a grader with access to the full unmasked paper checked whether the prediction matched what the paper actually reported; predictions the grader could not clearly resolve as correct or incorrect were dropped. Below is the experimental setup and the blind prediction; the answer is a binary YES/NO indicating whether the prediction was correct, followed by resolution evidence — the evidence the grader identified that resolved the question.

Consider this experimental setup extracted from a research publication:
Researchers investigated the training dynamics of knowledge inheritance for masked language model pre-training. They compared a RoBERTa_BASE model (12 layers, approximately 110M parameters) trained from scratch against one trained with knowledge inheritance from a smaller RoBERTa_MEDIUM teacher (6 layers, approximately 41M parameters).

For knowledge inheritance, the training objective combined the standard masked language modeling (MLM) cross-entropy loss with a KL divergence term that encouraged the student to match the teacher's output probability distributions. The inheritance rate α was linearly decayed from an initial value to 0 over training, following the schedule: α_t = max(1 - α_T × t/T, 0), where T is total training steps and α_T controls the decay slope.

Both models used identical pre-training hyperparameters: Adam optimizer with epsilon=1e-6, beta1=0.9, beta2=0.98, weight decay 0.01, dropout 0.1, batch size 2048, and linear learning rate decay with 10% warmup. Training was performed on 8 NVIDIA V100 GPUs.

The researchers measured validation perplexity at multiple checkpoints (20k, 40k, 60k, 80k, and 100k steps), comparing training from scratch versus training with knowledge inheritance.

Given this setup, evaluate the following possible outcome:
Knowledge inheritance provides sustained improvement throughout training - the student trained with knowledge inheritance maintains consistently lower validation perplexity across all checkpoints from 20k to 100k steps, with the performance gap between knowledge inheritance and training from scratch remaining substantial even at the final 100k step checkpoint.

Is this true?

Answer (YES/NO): NO